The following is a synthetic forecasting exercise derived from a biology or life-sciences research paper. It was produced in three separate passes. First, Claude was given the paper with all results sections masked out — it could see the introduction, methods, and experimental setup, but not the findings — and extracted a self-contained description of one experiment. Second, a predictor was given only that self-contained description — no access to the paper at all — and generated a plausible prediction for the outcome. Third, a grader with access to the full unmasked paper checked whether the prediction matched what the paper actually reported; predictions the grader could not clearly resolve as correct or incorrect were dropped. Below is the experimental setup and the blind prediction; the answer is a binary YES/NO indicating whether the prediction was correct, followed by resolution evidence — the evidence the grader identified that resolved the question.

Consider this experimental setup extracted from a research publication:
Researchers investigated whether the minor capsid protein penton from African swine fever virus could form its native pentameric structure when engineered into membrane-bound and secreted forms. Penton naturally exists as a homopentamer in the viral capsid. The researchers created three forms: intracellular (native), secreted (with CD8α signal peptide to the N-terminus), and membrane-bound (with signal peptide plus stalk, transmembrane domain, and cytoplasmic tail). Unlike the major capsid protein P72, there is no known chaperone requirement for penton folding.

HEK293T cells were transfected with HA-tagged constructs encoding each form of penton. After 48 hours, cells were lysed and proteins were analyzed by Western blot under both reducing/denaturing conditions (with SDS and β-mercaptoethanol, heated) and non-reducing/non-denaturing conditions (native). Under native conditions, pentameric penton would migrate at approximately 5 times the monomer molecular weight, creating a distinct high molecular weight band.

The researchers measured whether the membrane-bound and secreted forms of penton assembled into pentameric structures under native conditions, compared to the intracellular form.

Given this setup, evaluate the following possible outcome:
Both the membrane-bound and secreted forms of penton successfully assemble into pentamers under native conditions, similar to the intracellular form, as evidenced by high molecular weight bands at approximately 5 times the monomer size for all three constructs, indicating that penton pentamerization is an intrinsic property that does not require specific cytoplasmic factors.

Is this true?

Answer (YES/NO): NO